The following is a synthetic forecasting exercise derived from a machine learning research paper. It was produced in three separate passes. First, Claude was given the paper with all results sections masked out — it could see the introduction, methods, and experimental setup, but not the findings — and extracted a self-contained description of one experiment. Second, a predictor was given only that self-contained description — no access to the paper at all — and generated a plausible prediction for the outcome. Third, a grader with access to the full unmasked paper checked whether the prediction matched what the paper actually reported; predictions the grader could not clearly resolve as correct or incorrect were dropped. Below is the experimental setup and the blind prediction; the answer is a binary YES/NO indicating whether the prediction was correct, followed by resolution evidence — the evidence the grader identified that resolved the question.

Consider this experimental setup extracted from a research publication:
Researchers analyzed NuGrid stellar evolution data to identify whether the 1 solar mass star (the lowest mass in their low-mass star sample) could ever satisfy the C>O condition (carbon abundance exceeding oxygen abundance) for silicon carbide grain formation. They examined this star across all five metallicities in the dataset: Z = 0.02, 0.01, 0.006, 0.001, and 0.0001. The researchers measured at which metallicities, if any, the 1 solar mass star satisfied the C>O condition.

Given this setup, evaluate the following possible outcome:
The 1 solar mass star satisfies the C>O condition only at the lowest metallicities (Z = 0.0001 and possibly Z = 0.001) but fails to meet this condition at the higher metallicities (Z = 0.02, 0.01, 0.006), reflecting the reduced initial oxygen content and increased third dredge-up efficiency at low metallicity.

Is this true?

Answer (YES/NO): NO